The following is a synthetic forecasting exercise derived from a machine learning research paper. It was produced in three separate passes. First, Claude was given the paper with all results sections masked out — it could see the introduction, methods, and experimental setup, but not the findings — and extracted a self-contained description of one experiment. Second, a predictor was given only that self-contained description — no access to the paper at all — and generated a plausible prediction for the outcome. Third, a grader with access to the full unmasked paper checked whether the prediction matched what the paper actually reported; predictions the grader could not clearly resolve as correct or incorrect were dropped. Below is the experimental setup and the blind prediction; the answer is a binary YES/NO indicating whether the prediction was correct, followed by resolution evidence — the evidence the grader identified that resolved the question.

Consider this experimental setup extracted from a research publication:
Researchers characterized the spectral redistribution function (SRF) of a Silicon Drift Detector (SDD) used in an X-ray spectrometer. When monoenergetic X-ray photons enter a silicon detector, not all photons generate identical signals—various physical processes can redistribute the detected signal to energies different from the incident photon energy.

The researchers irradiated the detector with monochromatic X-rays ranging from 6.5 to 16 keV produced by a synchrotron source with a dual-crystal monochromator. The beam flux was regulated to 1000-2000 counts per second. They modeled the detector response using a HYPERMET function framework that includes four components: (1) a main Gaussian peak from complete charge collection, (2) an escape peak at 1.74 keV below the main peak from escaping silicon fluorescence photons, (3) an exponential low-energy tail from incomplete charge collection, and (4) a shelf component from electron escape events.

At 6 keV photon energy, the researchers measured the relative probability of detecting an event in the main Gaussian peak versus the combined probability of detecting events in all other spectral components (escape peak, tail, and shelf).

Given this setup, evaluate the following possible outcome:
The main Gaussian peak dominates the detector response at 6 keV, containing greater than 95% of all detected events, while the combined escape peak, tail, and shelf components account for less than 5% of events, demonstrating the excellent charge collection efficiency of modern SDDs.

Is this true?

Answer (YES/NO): YES